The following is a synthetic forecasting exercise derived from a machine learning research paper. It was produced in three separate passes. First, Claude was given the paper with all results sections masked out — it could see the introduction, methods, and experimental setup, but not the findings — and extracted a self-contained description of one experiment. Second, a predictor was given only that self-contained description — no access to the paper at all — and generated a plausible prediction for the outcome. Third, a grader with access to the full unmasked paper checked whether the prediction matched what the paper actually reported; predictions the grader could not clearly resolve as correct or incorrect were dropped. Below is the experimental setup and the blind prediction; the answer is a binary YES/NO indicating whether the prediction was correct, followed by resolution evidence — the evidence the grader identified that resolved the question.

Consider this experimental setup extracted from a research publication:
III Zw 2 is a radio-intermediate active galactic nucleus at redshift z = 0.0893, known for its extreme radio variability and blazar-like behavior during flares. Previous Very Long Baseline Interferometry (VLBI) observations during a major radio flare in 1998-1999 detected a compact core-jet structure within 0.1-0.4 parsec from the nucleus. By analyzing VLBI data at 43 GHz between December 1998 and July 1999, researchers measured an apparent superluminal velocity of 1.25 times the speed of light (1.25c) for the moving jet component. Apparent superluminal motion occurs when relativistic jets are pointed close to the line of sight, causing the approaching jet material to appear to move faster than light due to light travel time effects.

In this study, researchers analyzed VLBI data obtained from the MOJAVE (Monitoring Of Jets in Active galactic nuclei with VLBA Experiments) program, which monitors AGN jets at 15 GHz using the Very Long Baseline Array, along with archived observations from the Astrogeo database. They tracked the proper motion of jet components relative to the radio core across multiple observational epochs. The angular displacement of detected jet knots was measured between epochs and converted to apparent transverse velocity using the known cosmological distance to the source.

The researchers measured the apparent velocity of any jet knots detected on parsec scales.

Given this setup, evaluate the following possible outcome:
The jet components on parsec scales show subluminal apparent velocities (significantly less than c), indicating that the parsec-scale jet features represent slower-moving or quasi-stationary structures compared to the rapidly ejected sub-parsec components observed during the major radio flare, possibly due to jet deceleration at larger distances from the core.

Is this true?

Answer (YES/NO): NO